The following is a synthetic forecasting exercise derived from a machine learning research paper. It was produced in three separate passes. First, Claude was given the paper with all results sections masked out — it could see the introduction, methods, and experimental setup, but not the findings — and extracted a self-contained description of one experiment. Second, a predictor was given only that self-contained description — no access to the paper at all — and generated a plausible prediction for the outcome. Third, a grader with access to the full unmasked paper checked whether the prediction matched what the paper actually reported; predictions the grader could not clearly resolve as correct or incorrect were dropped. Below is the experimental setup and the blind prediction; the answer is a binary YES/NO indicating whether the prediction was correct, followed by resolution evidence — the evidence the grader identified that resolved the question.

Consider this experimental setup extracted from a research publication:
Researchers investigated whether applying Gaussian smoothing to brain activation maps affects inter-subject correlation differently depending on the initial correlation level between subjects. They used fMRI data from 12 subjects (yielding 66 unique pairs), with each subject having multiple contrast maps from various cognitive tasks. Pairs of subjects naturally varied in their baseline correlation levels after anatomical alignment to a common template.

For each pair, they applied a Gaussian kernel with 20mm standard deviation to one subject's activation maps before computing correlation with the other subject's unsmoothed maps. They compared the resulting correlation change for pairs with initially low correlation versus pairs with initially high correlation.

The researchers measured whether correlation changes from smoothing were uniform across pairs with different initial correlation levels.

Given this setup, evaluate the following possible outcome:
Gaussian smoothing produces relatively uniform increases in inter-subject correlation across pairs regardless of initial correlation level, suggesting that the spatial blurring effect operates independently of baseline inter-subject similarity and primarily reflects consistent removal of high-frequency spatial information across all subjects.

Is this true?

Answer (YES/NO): NO